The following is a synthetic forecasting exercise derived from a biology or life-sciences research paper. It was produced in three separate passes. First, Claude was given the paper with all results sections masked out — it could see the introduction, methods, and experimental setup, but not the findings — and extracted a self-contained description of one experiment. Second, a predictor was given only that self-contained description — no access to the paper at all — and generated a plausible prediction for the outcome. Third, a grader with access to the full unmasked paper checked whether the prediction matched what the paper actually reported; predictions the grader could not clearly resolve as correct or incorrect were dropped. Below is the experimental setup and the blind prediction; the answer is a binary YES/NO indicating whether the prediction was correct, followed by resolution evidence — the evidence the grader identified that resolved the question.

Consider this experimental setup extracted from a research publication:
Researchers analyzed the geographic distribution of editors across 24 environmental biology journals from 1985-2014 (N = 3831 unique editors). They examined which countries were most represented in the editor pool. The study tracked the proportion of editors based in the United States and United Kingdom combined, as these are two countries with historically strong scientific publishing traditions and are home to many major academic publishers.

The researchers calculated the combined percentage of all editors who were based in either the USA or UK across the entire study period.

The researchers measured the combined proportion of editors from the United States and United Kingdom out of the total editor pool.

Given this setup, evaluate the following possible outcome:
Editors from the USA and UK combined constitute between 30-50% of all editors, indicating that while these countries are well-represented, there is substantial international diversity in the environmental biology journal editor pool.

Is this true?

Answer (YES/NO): NO